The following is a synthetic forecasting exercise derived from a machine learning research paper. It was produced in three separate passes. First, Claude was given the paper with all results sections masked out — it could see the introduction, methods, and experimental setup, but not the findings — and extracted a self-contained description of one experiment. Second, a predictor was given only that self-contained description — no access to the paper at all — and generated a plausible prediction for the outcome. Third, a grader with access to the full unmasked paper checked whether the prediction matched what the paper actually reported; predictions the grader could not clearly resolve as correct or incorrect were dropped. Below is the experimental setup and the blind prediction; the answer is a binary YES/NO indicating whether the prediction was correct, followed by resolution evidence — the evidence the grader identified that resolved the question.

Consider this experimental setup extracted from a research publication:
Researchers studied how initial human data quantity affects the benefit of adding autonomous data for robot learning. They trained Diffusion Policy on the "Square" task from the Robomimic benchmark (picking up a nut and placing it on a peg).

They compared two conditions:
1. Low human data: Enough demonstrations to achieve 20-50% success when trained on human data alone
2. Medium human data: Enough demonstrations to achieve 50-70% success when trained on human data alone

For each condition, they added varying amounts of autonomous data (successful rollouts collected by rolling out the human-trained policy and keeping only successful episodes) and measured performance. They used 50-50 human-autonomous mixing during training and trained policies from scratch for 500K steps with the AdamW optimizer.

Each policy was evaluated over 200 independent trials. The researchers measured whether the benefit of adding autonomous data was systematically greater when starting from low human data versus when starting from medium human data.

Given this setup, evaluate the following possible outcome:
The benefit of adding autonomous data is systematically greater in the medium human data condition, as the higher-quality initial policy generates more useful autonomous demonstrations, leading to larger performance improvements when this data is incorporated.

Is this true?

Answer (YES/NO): NO